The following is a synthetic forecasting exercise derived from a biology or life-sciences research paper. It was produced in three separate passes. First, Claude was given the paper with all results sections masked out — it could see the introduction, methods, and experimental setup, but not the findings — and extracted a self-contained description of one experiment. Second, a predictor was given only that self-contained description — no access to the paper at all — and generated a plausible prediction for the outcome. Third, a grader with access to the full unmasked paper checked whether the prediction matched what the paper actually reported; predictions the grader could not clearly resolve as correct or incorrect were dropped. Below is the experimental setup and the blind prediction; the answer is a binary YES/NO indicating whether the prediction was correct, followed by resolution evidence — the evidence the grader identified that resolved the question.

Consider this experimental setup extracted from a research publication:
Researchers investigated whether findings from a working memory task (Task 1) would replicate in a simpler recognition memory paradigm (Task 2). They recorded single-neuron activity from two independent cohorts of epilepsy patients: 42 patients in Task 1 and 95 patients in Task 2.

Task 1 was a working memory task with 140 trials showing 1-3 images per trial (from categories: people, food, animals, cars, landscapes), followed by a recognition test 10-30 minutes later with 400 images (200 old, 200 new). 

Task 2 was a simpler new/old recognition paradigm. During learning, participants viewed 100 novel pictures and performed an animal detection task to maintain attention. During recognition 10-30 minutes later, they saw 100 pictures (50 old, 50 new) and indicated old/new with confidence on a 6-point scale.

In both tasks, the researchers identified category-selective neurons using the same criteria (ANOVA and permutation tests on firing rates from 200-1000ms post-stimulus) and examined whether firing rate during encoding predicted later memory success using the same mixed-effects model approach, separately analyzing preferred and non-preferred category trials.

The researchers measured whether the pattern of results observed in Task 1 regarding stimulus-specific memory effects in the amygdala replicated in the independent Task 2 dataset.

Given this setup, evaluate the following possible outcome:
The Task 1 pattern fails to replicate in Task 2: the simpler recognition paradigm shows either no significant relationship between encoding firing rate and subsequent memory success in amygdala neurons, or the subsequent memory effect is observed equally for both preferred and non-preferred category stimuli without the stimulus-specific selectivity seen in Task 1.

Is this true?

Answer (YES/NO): NO